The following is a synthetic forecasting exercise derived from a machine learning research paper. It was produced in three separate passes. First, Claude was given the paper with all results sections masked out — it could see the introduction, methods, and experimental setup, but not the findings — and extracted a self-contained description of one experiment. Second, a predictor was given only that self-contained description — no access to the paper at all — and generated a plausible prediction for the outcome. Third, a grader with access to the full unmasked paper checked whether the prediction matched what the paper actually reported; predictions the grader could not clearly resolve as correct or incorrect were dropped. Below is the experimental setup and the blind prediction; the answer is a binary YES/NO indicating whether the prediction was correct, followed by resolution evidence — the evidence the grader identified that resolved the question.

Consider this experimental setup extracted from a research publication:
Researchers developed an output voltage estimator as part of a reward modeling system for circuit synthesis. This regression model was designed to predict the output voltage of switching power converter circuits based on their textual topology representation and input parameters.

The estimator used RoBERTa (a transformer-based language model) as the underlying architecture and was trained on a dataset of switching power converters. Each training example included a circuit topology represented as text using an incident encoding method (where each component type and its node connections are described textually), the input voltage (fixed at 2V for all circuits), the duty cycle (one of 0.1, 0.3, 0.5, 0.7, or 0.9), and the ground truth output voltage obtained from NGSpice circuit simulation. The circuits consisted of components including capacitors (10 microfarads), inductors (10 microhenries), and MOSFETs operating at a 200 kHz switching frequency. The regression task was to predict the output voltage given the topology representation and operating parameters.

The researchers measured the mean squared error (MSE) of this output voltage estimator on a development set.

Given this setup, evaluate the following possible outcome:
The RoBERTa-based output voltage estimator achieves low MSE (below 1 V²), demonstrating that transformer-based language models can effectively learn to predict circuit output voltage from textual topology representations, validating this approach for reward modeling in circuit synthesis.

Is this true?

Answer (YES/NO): YES